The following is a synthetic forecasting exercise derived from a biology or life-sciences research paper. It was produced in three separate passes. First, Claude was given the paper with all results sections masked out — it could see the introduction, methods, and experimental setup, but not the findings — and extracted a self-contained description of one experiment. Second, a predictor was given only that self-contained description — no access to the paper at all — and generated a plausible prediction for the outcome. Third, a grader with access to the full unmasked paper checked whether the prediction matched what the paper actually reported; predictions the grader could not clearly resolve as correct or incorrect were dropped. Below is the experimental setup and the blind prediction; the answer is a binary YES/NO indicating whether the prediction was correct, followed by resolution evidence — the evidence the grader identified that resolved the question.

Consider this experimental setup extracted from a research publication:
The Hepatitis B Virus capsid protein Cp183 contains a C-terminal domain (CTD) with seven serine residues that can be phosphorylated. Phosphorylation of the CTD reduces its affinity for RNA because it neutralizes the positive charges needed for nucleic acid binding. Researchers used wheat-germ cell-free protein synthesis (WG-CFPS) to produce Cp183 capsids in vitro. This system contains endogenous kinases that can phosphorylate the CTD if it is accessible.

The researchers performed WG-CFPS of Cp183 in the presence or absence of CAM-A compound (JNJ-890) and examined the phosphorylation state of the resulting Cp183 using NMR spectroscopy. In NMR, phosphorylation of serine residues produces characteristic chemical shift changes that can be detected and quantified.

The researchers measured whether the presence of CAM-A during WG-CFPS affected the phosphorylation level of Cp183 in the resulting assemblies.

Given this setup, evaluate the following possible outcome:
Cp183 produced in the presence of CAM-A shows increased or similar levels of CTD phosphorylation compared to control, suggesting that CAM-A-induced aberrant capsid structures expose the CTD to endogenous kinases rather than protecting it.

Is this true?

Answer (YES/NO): YES